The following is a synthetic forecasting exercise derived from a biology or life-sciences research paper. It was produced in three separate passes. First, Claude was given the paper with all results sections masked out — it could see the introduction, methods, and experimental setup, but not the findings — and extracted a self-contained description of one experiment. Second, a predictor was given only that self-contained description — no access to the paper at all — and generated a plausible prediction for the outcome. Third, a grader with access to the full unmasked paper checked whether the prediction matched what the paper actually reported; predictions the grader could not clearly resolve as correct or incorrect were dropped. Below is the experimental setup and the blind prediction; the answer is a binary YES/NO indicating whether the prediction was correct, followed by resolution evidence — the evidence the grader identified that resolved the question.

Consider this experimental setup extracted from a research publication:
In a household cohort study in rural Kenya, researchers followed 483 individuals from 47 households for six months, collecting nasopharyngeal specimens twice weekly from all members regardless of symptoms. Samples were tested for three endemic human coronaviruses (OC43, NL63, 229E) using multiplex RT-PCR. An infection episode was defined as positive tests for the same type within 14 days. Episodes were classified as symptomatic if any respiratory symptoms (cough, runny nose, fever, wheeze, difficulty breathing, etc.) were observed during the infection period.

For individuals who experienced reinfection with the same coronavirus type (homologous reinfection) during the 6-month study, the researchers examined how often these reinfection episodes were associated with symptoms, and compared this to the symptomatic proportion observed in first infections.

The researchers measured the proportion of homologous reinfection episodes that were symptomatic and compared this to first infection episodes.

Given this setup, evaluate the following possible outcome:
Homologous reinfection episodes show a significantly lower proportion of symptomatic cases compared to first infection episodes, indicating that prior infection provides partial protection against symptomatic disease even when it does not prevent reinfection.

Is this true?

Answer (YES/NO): NO